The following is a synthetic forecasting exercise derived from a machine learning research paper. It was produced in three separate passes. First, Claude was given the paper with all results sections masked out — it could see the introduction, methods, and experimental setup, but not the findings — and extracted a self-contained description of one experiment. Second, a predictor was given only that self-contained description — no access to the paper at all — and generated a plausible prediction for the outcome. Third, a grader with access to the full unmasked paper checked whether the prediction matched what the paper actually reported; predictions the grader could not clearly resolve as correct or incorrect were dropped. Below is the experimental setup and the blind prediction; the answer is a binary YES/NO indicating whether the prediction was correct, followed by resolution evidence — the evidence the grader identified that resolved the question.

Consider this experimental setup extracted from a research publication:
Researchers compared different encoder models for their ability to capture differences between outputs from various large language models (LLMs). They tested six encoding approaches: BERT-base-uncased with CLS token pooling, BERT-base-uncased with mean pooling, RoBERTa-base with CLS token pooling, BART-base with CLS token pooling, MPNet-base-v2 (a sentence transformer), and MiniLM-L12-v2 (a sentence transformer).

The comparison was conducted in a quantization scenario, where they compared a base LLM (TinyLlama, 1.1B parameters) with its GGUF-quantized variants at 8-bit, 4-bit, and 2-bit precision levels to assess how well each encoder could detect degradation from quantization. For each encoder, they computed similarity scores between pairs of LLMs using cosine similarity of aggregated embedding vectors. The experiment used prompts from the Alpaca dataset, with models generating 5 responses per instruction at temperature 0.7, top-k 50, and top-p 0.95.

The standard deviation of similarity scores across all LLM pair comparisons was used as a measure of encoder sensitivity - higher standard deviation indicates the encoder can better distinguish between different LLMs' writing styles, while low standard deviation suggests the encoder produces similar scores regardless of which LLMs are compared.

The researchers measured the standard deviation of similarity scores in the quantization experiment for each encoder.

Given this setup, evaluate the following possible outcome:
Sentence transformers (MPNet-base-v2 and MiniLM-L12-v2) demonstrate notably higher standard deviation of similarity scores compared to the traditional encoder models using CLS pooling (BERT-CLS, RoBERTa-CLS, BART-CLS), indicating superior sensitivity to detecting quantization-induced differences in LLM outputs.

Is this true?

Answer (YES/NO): YES